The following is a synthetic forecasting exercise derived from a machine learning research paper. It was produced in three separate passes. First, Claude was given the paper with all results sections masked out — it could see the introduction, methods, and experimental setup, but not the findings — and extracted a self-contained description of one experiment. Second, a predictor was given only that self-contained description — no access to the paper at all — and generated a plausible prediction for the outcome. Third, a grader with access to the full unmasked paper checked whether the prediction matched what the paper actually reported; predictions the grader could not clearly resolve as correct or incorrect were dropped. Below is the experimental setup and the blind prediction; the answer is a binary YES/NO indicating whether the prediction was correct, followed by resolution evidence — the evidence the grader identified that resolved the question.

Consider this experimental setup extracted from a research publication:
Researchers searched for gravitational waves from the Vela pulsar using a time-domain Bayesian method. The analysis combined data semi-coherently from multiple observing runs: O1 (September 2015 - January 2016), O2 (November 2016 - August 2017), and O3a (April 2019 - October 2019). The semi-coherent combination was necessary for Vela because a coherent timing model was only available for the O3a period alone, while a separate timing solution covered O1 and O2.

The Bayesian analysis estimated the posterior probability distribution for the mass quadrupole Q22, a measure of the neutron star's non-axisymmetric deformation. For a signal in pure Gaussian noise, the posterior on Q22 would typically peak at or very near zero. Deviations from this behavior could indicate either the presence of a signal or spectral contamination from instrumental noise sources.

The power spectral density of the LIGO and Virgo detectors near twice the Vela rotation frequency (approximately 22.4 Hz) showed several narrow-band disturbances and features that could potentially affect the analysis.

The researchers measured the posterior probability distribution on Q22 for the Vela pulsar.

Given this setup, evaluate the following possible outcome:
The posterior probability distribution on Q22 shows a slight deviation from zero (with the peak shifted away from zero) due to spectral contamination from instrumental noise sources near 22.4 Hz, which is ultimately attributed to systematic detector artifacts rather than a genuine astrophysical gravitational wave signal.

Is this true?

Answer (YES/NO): NO